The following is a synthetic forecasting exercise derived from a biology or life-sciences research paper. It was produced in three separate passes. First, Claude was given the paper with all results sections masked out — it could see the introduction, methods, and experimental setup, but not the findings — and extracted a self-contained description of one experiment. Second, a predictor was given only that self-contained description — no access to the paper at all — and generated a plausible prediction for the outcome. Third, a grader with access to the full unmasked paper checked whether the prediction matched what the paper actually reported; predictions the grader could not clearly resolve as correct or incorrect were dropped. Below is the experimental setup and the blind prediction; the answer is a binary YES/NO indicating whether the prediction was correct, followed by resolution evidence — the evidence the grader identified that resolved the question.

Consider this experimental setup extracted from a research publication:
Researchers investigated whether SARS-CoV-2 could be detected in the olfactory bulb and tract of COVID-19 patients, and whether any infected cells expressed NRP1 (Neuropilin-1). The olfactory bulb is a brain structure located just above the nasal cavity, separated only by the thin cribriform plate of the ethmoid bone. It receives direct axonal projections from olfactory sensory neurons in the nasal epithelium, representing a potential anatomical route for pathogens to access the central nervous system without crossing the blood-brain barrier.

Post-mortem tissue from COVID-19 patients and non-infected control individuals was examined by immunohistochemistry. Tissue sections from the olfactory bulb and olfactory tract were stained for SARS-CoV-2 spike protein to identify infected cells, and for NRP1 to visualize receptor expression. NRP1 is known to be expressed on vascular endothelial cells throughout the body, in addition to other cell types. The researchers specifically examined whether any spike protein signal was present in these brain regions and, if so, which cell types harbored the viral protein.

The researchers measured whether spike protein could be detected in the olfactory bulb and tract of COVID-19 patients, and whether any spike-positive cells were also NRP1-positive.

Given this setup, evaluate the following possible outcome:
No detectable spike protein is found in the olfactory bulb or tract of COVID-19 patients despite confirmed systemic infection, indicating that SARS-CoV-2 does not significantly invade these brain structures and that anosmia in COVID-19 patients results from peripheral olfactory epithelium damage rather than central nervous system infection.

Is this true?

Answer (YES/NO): NO